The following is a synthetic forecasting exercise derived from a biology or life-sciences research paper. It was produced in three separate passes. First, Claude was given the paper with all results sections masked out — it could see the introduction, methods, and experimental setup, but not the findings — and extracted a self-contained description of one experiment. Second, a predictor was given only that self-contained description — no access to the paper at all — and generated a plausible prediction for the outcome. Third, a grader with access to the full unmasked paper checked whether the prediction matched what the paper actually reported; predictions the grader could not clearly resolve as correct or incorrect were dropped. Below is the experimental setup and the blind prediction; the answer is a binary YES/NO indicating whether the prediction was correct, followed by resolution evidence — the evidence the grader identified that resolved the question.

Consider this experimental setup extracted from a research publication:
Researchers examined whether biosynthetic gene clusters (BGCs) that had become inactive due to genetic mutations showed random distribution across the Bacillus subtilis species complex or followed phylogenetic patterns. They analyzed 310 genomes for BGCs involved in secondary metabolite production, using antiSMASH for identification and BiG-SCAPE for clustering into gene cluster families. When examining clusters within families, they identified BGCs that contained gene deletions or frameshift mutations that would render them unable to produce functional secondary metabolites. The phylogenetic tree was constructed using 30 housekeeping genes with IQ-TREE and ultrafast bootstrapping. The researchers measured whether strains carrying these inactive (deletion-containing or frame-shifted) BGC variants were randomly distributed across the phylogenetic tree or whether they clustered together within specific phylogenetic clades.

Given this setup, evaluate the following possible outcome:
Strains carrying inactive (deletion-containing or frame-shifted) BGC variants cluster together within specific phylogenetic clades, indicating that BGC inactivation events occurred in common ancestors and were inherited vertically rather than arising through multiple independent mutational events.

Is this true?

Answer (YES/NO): YES